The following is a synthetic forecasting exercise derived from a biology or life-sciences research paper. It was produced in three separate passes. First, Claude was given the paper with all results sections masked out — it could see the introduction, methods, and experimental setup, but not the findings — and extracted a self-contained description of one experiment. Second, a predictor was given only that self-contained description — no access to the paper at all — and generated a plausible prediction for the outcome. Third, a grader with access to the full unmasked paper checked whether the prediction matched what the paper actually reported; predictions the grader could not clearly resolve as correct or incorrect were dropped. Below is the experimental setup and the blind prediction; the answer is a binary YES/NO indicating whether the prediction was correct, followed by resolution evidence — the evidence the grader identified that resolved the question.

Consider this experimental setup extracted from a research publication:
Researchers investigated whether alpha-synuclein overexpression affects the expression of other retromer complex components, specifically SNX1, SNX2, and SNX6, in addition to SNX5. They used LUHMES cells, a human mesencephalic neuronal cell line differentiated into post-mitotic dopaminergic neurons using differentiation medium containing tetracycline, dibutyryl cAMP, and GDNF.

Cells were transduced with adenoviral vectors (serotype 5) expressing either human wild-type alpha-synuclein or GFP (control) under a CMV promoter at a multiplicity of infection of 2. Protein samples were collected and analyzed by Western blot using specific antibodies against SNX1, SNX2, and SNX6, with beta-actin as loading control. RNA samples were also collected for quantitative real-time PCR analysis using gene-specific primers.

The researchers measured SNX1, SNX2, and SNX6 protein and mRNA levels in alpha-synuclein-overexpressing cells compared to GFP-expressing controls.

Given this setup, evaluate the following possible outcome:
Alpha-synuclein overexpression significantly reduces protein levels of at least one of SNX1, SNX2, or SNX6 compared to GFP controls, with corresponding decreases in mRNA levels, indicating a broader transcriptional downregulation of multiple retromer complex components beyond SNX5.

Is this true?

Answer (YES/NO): NO